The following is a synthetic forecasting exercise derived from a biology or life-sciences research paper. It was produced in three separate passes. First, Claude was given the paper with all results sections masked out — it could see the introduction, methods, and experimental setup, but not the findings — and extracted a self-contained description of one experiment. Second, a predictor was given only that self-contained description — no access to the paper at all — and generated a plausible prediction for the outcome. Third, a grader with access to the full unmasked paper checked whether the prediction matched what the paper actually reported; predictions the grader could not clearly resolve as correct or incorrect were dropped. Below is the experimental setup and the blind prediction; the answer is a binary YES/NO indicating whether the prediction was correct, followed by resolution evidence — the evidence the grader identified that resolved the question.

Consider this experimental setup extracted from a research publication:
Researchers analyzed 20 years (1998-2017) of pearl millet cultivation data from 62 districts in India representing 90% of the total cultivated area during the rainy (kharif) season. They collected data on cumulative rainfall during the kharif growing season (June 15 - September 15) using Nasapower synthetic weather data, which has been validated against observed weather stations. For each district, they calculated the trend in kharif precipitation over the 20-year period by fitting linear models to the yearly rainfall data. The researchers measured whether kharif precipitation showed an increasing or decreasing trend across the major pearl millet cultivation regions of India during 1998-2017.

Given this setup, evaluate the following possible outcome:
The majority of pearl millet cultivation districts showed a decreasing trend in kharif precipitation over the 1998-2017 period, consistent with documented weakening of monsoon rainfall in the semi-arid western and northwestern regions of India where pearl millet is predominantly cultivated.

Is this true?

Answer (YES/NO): NO